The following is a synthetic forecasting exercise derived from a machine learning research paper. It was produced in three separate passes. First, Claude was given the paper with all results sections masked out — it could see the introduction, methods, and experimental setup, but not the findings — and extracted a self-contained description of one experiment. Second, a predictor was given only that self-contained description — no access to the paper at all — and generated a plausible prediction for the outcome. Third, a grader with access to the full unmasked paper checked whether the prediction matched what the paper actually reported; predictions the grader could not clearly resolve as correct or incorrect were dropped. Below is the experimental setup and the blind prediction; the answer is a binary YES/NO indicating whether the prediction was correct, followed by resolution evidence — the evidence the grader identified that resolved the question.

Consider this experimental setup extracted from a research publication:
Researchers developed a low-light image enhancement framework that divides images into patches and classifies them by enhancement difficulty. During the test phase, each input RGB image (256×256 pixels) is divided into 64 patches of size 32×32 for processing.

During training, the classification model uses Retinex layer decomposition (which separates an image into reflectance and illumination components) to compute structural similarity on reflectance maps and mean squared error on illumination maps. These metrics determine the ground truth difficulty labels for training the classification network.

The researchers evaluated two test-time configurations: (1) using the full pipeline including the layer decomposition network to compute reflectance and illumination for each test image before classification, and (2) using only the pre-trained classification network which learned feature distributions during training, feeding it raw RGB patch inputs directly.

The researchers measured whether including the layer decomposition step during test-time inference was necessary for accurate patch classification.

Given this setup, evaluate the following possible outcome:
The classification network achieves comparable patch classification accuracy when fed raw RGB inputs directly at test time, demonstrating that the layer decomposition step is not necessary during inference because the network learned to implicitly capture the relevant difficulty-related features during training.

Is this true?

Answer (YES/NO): YES